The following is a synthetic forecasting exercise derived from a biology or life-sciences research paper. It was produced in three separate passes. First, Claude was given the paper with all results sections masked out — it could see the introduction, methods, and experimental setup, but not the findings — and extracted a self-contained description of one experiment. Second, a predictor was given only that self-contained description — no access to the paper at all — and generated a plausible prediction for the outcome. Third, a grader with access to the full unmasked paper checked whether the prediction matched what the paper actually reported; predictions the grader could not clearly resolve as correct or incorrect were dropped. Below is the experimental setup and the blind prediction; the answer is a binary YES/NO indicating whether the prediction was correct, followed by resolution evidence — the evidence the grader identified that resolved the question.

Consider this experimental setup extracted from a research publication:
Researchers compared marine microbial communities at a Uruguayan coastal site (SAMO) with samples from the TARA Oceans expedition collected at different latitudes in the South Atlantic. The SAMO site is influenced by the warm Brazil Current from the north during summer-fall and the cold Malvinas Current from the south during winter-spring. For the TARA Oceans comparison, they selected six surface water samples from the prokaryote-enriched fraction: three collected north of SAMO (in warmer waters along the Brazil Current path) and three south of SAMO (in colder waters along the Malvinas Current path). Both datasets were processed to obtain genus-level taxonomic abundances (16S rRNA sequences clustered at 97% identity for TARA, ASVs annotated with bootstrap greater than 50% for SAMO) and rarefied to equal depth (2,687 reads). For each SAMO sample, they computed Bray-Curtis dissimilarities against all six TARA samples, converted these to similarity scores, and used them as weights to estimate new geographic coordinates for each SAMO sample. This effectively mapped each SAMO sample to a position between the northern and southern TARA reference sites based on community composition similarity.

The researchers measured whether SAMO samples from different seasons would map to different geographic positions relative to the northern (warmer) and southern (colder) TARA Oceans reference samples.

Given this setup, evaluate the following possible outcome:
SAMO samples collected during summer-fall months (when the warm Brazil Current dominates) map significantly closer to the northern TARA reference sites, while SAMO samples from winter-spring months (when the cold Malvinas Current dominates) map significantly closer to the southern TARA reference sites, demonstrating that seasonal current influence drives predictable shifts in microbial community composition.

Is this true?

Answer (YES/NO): YES